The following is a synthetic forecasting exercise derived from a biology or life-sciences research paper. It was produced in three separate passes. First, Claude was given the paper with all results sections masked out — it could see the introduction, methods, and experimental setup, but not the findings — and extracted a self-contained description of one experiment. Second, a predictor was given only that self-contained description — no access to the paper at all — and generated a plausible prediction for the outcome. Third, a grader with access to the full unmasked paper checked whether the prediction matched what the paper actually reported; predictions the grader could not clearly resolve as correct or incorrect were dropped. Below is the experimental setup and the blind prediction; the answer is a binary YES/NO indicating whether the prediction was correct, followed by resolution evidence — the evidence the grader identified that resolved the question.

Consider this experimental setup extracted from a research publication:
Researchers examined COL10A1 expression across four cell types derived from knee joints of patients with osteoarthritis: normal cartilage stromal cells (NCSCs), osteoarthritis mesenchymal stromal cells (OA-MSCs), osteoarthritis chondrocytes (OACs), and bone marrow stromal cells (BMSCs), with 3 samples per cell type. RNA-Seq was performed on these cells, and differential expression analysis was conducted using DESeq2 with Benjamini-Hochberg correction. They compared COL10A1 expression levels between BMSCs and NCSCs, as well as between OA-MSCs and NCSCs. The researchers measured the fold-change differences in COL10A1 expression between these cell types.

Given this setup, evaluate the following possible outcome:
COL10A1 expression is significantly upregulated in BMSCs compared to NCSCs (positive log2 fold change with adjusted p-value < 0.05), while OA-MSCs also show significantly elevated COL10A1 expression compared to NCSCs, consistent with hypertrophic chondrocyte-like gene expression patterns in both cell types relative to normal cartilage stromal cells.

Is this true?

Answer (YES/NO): YES